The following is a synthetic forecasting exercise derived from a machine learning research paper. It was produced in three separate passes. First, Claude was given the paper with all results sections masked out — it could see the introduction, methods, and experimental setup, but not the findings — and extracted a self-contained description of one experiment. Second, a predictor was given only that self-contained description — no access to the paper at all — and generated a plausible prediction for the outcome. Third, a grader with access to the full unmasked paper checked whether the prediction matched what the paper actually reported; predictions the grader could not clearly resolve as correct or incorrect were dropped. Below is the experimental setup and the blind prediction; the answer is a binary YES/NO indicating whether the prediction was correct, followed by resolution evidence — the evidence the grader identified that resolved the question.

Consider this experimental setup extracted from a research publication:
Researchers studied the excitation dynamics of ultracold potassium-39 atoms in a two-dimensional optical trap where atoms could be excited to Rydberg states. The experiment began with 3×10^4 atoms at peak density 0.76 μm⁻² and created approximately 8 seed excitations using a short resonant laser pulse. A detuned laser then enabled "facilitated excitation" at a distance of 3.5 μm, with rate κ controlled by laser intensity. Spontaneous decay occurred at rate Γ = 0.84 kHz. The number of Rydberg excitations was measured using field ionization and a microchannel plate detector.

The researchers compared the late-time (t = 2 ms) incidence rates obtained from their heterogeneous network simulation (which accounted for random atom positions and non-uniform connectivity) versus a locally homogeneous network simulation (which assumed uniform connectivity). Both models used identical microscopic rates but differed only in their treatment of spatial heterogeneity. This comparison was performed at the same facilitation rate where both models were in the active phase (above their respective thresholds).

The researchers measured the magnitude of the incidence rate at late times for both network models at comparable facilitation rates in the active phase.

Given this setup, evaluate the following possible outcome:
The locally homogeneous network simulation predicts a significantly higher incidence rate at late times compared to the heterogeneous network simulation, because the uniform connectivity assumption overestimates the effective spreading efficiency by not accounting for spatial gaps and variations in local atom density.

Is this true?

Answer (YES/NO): YES